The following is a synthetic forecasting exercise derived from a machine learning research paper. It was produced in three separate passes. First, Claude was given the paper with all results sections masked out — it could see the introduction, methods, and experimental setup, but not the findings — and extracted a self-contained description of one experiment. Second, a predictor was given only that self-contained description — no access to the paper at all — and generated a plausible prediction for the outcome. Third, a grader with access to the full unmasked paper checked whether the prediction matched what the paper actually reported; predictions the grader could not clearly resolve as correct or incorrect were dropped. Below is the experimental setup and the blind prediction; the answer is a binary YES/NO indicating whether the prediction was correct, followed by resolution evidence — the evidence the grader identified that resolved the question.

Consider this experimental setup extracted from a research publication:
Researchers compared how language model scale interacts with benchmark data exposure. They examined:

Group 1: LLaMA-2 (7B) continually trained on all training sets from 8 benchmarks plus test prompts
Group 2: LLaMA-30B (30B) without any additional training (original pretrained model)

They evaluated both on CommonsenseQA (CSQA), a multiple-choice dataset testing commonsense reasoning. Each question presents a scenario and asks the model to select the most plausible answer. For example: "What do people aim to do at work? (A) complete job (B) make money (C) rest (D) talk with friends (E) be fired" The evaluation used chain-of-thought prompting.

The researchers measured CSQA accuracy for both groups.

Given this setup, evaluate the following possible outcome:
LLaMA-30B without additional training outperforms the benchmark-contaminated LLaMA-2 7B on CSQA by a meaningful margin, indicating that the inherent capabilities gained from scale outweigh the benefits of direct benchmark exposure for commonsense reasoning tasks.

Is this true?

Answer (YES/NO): NO